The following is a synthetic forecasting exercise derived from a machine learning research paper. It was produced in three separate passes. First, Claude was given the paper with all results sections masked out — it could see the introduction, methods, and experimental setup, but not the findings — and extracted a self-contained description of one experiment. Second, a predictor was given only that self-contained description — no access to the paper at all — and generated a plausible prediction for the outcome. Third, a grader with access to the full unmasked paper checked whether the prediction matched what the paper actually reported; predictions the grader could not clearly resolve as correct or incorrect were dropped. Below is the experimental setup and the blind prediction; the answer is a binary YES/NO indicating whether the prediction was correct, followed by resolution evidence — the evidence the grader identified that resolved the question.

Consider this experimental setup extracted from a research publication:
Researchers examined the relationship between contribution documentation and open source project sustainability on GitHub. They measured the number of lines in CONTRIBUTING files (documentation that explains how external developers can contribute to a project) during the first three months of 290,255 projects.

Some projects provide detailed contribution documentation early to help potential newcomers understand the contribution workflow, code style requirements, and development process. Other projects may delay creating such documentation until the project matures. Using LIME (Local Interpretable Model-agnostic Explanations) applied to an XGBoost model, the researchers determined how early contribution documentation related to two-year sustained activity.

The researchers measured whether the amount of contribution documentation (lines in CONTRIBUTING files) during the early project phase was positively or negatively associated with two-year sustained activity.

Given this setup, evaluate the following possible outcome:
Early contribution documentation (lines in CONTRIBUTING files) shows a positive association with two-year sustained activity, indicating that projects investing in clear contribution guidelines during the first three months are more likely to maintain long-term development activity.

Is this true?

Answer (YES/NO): YES